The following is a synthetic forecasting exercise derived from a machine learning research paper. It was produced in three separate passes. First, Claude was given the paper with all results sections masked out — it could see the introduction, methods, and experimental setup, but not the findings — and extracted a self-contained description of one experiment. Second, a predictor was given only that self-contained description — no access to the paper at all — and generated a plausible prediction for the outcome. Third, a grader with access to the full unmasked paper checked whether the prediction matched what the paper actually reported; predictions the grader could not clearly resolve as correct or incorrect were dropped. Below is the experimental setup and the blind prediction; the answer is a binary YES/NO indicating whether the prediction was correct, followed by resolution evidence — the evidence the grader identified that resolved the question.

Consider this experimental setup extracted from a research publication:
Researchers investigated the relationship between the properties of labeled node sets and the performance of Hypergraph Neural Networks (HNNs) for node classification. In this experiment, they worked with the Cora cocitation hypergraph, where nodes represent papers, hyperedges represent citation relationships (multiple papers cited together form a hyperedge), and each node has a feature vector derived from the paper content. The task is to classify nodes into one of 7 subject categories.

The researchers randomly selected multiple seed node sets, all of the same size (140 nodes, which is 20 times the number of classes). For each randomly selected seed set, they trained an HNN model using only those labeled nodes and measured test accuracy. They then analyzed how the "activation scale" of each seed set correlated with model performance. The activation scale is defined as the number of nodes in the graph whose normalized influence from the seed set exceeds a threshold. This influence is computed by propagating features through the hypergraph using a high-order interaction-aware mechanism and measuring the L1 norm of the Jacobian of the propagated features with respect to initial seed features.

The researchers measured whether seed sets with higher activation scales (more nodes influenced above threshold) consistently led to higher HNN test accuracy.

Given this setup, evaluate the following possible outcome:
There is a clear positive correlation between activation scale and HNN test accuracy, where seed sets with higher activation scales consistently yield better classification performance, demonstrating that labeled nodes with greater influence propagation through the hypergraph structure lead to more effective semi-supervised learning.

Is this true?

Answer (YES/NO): NO